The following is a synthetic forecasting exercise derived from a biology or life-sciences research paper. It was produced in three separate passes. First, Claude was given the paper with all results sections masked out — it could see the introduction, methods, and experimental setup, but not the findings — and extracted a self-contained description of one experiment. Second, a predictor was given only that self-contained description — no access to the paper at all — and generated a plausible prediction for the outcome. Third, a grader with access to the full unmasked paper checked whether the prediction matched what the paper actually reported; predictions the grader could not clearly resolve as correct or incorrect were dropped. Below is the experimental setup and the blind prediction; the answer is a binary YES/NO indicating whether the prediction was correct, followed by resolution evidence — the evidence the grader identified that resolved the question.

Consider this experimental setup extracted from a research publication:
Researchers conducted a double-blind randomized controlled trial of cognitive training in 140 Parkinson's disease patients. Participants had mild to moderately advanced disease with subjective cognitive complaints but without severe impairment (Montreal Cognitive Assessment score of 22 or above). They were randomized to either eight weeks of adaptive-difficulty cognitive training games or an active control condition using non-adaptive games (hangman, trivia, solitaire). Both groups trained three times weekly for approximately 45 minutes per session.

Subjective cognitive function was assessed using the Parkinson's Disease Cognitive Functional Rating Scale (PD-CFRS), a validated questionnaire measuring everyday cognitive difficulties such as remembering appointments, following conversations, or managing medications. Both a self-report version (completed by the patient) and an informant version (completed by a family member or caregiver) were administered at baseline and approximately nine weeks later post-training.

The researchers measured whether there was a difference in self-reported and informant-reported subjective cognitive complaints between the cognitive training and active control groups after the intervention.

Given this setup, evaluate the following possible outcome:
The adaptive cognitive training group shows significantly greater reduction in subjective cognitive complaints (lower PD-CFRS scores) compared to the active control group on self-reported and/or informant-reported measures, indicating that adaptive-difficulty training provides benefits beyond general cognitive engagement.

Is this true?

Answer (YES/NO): NO